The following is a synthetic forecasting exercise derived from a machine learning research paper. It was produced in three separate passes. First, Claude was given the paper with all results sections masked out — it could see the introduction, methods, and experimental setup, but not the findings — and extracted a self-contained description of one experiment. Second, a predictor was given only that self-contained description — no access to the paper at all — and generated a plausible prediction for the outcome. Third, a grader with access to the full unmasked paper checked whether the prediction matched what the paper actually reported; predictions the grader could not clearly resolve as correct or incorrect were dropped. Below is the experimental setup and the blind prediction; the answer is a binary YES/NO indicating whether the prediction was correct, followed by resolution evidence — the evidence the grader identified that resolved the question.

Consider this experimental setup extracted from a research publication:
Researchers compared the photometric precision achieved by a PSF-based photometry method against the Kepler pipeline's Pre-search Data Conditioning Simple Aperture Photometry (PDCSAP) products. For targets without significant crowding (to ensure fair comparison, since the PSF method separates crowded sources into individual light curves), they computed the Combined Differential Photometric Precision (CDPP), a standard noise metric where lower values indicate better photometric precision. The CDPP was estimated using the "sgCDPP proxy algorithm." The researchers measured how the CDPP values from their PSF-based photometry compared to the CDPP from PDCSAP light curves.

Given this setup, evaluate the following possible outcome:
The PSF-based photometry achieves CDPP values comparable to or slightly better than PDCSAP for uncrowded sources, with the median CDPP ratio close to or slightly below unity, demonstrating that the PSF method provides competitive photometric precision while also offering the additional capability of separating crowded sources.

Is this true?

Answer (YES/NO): YES